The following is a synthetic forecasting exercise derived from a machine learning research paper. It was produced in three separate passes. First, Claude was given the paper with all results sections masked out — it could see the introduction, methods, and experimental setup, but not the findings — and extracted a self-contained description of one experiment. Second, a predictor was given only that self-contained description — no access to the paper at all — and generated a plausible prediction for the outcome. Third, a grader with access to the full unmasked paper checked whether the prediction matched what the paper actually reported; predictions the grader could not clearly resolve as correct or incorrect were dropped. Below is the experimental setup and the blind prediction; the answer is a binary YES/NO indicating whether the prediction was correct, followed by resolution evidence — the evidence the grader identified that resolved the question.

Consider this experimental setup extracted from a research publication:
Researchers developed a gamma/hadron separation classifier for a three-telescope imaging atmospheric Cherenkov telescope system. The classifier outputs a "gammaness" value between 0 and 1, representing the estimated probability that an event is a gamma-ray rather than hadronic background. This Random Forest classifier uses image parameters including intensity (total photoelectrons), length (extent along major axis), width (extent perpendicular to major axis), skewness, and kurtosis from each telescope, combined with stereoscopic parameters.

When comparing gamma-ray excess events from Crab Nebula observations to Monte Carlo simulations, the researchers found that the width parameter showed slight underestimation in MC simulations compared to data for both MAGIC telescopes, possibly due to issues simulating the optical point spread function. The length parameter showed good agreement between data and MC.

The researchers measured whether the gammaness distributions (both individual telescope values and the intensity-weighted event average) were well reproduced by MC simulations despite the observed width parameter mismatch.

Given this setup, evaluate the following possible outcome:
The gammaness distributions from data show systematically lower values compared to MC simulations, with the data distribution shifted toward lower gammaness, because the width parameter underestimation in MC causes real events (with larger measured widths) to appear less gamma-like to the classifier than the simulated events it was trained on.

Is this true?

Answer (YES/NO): NO